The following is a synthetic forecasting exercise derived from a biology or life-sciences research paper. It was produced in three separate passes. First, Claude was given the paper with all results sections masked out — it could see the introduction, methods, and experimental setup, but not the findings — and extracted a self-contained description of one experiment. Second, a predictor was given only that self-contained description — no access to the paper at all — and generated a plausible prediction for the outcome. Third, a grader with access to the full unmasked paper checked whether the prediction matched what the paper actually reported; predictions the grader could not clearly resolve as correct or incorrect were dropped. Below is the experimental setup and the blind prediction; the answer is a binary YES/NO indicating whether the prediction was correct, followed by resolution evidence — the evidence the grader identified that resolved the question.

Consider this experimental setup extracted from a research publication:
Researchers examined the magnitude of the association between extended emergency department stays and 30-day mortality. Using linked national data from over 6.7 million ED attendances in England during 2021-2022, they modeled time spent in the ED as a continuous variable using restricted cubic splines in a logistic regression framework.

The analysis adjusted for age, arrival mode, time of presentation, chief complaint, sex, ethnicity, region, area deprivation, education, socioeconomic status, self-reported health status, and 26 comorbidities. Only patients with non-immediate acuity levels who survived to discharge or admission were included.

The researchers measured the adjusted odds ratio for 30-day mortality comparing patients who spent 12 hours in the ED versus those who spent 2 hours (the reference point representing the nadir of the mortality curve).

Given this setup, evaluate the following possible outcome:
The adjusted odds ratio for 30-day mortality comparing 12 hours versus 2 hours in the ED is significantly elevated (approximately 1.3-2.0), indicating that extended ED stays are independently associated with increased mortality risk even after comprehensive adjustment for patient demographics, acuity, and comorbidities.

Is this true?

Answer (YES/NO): NO